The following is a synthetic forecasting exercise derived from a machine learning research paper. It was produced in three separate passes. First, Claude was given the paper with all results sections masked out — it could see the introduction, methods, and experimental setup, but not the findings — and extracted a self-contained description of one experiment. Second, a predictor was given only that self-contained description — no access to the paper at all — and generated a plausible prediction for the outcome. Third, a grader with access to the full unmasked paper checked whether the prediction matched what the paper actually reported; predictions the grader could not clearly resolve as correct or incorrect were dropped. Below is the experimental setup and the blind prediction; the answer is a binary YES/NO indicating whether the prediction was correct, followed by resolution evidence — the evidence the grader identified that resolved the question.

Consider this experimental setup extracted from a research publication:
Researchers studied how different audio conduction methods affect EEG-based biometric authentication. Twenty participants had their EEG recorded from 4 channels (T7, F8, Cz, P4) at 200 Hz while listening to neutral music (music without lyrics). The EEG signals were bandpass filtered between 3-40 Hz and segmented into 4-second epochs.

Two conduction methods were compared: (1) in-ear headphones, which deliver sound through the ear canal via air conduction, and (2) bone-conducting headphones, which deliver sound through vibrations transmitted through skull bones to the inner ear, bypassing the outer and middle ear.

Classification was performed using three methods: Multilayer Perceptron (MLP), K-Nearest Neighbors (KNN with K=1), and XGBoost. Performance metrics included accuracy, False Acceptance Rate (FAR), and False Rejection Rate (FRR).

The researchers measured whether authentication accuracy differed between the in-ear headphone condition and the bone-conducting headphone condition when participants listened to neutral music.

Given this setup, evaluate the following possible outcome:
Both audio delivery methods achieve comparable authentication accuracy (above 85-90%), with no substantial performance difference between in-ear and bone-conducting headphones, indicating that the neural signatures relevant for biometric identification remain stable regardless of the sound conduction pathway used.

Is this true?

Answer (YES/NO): NO